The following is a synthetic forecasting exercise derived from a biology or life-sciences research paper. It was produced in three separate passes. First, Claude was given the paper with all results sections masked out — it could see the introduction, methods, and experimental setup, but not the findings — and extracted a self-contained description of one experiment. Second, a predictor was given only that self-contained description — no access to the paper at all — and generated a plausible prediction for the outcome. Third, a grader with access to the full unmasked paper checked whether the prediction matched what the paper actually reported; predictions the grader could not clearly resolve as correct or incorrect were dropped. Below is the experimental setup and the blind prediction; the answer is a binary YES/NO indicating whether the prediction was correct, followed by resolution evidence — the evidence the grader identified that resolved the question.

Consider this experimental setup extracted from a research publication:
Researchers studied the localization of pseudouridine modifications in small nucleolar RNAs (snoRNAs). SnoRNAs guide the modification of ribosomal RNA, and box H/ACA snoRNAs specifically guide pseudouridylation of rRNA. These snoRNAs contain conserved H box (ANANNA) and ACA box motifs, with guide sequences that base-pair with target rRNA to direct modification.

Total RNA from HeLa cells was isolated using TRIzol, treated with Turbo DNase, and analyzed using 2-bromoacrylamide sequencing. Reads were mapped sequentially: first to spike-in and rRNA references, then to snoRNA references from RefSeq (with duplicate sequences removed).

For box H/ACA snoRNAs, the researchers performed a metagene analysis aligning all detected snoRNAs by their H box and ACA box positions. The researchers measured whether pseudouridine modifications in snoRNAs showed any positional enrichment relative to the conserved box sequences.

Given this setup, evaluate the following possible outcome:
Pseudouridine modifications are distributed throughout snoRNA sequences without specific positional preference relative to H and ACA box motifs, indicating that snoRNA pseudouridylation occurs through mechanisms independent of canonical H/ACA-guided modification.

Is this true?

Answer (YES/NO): NO